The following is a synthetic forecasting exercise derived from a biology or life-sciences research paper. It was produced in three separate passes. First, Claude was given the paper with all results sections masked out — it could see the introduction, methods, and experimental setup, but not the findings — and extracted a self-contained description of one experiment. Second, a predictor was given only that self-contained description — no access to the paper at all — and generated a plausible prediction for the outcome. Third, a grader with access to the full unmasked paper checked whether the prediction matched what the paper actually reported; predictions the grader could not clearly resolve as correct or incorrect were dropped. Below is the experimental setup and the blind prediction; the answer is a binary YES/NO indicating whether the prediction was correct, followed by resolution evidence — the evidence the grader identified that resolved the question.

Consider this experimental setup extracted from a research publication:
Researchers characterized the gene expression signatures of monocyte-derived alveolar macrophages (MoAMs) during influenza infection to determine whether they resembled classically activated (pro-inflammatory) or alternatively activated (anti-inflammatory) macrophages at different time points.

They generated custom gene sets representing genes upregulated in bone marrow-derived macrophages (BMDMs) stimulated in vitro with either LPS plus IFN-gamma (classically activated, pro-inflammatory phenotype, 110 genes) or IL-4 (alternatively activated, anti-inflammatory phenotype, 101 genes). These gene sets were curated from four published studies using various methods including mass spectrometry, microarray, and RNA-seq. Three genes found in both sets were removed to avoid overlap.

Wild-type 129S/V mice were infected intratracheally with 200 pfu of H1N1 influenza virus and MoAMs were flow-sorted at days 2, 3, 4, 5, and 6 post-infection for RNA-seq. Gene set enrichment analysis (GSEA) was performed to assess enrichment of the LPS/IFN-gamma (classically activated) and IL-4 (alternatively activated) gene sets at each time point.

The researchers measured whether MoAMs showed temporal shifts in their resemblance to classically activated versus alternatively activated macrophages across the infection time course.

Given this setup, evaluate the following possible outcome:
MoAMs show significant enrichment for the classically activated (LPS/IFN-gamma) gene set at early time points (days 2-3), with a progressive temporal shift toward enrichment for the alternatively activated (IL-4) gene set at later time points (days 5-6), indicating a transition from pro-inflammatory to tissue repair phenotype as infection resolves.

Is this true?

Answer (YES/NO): NO